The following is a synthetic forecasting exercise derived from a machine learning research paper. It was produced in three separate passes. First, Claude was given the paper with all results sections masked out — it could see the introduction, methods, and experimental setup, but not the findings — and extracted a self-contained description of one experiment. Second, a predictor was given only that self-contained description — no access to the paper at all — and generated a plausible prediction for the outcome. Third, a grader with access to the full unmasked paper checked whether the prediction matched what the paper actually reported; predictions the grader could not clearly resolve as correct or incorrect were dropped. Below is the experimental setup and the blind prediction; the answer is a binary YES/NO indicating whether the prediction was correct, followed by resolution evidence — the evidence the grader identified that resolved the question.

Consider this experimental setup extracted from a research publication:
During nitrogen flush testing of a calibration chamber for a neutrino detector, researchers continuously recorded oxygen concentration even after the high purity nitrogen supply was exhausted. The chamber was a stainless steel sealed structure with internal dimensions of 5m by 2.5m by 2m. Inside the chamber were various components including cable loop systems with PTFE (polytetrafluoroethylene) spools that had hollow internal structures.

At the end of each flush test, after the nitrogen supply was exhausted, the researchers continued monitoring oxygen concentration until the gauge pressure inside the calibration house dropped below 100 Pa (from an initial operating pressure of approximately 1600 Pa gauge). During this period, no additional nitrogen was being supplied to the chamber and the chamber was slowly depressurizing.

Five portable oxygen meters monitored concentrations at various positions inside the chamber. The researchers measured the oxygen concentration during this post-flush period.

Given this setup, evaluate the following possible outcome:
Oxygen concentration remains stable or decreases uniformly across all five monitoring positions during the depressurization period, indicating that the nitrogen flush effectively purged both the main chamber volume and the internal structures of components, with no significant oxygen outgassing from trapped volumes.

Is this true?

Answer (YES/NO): NO